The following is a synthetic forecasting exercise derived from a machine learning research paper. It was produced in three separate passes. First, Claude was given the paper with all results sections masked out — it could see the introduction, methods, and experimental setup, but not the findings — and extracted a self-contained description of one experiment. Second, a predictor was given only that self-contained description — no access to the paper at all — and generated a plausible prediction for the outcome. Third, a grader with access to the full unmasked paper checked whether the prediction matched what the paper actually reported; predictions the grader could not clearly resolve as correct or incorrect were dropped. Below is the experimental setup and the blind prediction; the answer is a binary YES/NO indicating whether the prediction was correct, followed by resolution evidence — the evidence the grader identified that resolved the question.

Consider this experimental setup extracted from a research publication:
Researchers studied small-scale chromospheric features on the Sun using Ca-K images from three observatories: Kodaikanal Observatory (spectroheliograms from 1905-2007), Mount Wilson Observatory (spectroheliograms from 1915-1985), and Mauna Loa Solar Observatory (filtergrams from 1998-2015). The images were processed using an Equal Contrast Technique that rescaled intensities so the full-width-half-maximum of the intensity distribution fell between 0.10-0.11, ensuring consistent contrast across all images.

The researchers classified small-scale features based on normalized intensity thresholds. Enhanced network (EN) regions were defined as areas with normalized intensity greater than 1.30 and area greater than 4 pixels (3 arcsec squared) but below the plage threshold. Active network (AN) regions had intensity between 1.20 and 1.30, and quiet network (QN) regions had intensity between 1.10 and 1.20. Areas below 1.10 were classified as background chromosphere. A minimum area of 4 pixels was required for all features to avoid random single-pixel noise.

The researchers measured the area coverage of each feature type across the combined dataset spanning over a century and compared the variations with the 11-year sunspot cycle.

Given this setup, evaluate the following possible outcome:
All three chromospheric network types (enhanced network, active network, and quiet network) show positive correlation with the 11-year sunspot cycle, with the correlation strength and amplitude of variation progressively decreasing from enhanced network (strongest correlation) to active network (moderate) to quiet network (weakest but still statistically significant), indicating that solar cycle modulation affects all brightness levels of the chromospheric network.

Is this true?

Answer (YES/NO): NO